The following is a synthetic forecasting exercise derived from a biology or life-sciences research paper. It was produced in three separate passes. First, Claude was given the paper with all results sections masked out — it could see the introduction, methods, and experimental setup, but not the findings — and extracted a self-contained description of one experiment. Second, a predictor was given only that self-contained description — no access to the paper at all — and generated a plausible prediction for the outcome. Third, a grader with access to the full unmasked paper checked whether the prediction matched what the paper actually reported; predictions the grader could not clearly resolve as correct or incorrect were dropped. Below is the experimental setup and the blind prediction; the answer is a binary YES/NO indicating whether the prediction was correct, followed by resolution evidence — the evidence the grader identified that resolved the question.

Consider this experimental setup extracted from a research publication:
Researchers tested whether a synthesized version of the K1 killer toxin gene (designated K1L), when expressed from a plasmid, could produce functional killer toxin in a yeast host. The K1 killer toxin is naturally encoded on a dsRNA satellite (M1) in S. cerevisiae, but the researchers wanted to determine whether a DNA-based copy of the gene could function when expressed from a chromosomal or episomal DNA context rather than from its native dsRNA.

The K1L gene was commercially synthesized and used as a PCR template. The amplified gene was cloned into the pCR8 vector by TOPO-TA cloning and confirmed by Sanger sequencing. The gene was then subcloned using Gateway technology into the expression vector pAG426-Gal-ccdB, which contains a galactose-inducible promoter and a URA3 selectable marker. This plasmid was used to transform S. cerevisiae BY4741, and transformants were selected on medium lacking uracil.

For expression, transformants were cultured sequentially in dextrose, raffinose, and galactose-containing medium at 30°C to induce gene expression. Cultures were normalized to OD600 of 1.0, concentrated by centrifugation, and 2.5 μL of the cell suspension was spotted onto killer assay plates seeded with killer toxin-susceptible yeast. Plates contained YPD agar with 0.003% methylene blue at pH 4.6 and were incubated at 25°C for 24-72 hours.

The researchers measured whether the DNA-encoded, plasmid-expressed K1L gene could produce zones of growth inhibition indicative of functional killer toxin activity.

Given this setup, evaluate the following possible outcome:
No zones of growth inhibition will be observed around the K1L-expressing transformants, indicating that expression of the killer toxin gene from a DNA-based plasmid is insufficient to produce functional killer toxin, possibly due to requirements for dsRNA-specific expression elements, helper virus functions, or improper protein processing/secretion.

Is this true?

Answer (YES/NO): NO